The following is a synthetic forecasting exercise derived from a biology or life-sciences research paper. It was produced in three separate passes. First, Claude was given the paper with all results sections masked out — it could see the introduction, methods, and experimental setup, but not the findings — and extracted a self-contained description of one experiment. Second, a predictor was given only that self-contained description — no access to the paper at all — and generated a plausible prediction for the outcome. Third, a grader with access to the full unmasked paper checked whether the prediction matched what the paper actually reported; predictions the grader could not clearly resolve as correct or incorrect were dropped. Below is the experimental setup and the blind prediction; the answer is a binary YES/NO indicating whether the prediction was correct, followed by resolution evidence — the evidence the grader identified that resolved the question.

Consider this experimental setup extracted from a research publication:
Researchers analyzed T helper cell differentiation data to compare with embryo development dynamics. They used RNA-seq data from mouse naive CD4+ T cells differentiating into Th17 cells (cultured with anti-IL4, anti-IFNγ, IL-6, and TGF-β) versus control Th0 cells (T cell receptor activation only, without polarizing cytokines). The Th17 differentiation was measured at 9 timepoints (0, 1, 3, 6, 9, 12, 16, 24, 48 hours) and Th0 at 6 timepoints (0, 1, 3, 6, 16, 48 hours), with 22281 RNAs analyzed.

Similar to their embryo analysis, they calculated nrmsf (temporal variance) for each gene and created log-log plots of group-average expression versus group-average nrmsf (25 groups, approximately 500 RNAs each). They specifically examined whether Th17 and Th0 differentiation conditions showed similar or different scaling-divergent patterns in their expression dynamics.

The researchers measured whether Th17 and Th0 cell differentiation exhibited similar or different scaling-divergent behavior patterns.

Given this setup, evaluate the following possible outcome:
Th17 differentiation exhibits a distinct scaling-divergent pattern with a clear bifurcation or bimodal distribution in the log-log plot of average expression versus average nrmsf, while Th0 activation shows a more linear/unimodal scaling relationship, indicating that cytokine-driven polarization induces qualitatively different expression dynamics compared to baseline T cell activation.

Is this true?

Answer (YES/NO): NO